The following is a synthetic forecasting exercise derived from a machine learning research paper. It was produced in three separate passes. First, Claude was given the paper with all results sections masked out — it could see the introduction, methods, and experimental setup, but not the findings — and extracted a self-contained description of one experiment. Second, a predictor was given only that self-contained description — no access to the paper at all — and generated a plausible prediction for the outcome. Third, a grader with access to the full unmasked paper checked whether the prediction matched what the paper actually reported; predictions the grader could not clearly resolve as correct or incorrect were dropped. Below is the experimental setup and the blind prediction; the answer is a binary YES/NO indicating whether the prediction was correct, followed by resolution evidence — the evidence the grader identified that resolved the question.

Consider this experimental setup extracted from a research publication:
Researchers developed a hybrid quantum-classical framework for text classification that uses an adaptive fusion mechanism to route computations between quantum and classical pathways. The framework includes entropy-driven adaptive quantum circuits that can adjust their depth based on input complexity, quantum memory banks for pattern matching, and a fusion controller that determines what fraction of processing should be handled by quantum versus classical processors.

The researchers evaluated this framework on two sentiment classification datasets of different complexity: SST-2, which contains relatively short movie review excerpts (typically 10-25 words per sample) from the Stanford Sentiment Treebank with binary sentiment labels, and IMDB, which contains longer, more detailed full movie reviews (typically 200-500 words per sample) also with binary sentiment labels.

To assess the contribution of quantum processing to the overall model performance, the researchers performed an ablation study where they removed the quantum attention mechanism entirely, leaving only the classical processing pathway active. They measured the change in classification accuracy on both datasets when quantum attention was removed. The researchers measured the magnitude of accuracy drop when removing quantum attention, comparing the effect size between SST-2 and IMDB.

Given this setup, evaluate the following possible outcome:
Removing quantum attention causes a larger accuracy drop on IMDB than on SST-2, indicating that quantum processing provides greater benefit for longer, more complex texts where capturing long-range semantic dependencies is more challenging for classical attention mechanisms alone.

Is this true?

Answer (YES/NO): YES